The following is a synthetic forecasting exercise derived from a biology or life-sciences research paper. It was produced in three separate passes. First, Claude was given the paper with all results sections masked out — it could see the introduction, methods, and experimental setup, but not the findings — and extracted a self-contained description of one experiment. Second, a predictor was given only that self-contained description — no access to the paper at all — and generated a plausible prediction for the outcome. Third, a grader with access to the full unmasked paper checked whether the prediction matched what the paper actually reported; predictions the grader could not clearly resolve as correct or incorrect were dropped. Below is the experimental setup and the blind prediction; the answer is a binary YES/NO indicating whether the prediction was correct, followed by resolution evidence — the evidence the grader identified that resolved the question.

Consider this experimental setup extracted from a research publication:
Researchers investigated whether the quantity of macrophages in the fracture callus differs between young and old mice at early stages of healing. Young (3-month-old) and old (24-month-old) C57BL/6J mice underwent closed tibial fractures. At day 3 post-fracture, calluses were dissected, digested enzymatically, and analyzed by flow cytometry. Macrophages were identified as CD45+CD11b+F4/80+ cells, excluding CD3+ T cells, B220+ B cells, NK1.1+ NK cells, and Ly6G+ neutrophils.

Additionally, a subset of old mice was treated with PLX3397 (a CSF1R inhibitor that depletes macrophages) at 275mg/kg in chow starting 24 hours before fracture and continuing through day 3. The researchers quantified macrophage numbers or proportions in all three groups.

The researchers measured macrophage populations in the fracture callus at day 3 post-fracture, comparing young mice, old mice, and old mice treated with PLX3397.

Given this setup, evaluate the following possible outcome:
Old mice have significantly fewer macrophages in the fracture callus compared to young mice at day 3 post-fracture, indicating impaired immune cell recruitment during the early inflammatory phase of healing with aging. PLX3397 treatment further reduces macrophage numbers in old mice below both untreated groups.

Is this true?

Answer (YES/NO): NO